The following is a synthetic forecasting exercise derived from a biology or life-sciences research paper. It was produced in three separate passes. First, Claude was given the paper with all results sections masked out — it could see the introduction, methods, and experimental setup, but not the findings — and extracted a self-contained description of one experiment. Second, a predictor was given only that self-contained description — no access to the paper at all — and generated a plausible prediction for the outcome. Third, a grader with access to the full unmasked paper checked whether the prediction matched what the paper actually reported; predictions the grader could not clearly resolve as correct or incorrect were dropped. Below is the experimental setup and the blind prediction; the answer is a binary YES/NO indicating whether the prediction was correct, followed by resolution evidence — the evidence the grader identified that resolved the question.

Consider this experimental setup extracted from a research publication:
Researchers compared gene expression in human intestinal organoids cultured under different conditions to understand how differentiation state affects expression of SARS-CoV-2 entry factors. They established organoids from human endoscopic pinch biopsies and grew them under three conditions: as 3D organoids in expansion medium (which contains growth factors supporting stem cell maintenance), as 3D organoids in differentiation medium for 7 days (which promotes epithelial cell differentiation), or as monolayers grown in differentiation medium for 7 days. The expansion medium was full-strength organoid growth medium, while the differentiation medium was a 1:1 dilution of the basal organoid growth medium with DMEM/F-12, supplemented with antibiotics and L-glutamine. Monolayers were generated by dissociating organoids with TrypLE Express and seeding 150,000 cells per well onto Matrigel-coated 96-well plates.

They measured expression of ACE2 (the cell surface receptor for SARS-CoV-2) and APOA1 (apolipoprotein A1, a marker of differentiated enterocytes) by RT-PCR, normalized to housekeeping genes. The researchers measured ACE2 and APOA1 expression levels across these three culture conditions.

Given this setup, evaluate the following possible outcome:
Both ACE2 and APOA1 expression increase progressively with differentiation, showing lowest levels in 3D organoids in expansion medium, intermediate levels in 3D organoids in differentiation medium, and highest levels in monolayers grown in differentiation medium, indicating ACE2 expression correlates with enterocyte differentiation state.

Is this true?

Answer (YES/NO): NO